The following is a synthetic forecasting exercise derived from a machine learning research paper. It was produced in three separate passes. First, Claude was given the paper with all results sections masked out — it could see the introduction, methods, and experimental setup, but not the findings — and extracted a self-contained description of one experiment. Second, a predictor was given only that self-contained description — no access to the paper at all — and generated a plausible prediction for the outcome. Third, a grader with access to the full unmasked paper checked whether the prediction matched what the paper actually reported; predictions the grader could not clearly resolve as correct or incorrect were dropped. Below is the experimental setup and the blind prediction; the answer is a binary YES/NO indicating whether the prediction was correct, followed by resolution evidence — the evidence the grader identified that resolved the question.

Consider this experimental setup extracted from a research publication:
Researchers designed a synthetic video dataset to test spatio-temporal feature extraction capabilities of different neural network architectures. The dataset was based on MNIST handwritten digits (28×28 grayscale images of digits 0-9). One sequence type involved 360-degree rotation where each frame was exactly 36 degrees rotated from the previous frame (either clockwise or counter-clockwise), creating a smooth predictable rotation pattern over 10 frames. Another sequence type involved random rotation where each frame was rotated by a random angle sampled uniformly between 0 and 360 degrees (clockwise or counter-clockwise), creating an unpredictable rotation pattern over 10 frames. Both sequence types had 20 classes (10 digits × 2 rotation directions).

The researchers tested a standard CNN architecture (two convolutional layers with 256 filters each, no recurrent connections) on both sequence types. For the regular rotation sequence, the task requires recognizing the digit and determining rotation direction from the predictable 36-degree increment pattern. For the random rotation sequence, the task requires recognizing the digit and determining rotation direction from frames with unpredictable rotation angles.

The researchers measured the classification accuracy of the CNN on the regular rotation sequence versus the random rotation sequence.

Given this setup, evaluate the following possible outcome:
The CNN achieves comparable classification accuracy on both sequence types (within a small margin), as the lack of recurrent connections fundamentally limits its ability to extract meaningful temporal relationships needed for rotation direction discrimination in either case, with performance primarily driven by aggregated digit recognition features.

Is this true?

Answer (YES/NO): NO